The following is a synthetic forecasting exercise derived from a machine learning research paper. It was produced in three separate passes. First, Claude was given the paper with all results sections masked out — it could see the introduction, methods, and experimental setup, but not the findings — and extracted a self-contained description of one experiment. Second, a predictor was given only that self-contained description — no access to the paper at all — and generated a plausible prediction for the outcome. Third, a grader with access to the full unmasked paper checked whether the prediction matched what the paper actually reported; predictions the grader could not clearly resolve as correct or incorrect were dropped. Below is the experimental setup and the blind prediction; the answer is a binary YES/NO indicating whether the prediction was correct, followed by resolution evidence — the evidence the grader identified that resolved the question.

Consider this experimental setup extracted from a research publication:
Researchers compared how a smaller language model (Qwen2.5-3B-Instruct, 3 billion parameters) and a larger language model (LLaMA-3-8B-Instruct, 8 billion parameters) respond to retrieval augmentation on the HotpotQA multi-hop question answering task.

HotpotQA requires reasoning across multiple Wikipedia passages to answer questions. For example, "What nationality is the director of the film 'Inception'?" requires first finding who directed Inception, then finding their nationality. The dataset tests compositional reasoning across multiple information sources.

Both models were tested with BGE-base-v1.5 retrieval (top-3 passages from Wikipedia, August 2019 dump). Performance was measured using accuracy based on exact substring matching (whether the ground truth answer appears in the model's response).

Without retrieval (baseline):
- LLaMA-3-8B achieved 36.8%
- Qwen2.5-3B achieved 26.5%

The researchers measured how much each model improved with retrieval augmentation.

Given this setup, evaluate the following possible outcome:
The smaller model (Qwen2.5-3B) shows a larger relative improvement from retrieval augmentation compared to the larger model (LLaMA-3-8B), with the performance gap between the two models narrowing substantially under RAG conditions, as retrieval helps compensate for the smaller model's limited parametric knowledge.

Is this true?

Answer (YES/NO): YES